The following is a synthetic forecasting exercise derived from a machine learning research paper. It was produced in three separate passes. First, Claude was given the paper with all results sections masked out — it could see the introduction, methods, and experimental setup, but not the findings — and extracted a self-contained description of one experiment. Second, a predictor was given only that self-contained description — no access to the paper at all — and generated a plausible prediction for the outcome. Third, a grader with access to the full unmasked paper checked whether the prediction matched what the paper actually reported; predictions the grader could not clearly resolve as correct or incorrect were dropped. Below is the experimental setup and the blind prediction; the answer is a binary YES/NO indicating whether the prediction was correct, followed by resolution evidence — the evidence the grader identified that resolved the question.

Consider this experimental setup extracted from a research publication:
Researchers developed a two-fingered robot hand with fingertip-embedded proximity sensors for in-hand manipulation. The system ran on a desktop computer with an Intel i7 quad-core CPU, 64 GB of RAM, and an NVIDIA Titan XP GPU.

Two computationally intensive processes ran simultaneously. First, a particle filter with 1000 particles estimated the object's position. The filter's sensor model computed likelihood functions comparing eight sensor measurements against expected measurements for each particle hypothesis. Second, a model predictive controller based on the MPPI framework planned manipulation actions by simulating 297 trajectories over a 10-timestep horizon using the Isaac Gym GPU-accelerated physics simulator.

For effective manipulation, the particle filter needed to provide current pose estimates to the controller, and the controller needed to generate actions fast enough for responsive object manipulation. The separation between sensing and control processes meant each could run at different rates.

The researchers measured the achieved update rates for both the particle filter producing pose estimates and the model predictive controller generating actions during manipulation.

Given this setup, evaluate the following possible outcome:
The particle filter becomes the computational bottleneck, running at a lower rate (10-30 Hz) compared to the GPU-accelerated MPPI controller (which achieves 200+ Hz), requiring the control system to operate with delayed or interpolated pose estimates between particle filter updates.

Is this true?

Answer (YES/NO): NO